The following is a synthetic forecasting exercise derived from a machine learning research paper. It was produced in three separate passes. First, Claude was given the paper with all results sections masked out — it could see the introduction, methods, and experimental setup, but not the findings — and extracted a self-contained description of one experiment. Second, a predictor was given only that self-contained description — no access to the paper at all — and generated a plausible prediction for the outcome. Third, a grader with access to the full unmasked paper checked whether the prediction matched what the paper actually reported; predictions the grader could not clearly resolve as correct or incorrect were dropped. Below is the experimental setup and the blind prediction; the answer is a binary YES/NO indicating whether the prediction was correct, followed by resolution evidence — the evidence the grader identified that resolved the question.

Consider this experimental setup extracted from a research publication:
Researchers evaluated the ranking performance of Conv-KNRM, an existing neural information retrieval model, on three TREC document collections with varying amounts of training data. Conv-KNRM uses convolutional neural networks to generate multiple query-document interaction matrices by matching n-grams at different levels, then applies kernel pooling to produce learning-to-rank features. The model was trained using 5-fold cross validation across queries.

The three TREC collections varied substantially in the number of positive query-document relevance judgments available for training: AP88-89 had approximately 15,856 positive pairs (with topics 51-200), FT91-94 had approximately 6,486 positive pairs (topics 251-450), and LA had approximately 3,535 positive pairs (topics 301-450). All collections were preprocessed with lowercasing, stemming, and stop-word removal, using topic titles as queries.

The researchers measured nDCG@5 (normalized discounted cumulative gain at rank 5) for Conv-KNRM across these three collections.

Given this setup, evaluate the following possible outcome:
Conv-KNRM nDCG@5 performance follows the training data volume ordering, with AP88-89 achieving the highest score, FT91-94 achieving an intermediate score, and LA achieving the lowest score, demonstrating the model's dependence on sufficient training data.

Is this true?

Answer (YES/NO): YES